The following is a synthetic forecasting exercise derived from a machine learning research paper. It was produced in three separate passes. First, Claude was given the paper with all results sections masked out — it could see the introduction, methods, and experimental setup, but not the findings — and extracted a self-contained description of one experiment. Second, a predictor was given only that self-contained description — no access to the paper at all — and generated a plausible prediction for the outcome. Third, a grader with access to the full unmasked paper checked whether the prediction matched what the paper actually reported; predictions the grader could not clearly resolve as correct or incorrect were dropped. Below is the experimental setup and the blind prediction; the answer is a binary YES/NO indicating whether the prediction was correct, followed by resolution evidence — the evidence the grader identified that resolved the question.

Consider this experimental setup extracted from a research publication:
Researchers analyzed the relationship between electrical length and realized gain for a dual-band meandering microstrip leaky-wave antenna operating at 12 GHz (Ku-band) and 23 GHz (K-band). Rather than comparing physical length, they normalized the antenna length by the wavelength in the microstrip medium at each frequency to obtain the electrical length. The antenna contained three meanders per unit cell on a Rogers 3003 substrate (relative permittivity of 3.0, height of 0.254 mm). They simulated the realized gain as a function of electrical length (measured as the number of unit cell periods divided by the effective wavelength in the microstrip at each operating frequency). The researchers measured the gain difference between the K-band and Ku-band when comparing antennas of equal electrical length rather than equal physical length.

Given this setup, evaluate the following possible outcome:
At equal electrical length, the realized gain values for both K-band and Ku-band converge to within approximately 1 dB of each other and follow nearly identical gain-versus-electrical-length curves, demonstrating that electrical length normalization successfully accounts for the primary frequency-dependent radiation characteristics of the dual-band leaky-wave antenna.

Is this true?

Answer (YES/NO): NO